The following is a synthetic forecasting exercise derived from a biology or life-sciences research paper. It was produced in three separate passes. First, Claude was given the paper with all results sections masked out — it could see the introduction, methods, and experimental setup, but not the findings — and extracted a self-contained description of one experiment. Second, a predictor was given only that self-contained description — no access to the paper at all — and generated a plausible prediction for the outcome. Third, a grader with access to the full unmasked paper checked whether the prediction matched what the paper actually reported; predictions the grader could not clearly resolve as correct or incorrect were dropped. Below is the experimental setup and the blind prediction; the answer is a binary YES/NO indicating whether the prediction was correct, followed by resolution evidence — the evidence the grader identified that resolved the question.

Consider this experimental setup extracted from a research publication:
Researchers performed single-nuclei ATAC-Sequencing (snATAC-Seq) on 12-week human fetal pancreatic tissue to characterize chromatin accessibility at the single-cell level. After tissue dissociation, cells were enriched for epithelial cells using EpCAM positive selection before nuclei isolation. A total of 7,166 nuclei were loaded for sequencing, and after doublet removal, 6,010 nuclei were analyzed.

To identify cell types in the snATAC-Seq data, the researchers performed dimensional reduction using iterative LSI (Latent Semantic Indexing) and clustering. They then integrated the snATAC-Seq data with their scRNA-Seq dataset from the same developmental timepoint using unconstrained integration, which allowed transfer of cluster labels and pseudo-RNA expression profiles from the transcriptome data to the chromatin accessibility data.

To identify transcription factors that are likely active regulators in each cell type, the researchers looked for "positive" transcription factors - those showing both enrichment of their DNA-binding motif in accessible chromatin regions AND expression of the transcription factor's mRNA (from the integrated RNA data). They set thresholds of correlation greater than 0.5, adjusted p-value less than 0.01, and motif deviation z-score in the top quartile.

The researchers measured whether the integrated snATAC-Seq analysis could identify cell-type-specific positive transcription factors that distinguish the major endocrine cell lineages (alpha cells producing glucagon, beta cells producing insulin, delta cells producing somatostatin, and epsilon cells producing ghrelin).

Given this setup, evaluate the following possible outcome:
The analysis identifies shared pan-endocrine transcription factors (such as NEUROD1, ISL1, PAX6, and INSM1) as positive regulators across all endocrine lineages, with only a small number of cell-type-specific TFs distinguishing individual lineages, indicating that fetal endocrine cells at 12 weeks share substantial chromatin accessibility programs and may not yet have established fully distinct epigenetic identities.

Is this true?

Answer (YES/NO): NO